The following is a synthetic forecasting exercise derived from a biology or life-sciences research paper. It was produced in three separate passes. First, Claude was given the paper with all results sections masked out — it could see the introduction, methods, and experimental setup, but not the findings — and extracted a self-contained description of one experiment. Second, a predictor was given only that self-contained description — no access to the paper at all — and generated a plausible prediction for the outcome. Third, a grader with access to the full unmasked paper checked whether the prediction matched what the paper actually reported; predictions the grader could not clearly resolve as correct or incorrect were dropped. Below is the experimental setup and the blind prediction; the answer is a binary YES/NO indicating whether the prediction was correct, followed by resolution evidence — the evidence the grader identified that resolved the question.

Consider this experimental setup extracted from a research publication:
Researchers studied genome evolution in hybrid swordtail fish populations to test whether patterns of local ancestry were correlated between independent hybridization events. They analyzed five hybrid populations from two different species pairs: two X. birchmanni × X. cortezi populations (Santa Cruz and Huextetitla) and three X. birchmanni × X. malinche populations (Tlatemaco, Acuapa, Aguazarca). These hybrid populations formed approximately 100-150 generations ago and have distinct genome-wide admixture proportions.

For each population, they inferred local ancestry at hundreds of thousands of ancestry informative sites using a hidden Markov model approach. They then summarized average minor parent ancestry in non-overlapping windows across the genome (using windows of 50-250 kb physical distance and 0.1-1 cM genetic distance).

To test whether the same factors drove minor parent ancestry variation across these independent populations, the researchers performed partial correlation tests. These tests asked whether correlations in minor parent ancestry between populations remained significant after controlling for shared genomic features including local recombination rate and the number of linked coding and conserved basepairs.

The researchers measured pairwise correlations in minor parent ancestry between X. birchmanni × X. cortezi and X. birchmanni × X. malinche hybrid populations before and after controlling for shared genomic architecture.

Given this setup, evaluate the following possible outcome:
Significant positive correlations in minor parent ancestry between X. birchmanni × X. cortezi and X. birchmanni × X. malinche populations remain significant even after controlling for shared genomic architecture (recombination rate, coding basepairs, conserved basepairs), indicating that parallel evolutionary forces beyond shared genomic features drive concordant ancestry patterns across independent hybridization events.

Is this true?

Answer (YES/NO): YES